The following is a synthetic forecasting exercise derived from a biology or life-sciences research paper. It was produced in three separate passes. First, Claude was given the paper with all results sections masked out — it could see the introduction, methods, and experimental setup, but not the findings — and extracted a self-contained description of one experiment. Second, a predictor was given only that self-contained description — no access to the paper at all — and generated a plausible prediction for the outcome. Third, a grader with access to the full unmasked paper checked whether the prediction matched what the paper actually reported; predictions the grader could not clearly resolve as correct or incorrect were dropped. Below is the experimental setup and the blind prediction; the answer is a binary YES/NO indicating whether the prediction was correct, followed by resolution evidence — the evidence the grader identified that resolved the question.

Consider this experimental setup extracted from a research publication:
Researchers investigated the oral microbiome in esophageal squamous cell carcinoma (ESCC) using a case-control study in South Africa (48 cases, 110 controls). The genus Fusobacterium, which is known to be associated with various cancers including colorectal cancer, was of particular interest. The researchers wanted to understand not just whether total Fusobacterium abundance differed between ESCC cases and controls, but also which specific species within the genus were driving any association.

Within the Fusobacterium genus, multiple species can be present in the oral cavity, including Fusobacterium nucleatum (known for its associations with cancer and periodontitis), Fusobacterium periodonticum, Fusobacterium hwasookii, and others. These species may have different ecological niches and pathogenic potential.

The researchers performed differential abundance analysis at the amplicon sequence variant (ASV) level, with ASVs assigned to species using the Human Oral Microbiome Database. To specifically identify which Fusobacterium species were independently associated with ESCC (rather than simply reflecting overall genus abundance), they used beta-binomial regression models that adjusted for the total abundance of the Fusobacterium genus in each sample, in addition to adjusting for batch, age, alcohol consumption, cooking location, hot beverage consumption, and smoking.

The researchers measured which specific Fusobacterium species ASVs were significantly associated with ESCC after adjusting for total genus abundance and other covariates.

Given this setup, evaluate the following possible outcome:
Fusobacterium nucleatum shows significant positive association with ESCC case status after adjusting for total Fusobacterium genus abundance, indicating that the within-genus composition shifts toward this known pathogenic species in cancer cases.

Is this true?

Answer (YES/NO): YES